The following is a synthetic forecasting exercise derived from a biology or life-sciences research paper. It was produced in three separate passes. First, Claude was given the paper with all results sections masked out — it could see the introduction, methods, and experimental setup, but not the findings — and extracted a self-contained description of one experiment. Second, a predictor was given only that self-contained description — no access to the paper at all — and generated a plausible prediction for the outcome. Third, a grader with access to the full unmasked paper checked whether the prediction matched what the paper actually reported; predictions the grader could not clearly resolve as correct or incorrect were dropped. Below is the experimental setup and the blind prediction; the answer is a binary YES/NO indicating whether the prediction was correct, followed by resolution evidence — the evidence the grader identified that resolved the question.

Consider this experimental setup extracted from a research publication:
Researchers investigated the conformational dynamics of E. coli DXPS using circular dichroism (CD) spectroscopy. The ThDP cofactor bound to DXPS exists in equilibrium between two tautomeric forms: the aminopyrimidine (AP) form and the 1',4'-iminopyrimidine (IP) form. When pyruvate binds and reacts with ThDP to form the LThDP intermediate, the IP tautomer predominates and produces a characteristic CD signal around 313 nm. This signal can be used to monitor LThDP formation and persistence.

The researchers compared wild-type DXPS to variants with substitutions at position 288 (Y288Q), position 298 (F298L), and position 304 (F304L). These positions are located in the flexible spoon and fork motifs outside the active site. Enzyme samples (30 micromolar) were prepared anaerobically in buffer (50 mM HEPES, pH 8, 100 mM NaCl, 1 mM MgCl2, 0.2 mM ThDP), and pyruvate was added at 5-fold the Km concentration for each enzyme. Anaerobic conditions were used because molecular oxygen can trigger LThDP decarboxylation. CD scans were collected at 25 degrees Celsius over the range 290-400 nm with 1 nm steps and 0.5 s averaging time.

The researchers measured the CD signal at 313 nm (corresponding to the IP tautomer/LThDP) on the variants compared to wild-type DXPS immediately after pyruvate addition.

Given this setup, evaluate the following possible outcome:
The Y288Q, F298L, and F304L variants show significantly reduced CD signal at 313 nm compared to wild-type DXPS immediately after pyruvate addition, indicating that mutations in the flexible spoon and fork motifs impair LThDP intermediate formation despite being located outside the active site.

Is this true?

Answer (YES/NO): YES